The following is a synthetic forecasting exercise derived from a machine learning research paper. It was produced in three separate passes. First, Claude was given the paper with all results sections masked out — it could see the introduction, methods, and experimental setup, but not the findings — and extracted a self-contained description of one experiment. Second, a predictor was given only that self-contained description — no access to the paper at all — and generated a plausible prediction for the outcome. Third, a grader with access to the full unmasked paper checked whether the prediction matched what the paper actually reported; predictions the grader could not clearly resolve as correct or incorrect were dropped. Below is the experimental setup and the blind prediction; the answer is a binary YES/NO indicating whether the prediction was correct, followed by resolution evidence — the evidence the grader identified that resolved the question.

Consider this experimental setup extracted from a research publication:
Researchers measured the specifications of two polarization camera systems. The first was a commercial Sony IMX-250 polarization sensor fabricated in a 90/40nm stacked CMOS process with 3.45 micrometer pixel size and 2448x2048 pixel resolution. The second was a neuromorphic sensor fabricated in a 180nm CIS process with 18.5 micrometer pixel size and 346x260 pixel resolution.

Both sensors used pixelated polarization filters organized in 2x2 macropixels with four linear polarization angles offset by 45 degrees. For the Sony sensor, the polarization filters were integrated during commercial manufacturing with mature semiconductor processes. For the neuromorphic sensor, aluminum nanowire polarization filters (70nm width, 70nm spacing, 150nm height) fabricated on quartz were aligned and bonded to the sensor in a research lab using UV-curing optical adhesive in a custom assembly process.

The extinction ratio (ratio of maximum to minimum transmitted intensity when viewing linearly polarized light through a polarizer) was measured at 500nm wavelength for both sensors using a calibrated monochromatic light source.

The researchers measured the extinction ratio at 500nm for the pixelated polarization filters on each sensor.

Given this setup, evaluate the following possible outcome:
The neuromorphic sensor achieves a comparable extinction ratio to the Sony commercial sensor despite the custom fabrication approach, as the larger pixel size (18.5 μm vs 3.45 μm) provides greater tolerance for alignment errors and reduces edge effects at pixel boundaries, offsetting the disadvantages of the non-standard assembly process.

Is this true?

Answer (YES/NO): NO